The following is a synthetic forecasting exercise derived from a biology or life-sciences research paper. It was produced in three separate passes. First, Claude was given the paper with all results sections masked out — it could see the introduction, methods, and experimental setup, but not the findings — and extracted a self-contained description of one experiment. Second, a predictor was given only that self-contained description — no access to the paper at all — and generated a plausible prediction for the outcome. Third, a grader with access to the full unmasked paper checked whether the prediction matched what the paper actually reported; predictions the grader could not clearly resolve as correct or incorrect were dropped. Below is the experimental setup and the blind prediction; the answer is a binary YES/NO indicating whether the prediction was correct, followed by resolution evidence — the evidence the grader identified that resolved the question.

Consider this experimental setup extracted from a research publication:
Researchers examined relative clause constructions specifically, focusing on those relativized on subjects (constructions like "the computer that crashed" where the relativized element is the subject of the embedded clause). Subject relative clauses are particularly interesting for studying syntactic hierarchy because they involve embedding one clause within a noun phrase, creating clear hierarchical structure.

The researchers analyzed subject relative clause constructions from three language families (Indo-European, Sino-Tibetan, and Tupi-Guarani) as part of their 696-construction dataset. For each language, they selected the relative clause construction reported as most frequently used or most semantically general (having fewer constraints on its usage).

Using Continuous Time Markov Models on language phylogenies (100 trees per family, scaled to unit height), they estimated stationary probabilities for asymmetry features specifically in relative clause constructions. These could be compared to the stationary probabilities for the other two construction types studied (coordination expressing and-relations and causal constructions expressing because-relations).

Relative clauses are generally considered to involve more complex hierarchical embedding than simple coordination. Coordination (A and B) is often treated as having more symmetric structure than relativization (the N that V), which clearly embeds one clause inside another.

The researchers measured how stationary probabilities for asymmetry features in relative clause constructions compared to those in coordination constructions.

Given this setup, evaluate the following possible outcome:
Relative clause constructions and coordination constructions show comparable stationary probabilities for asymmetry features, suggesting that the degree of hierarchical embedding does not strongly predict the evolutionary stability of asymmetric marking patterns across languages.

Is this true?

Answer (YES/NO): YES